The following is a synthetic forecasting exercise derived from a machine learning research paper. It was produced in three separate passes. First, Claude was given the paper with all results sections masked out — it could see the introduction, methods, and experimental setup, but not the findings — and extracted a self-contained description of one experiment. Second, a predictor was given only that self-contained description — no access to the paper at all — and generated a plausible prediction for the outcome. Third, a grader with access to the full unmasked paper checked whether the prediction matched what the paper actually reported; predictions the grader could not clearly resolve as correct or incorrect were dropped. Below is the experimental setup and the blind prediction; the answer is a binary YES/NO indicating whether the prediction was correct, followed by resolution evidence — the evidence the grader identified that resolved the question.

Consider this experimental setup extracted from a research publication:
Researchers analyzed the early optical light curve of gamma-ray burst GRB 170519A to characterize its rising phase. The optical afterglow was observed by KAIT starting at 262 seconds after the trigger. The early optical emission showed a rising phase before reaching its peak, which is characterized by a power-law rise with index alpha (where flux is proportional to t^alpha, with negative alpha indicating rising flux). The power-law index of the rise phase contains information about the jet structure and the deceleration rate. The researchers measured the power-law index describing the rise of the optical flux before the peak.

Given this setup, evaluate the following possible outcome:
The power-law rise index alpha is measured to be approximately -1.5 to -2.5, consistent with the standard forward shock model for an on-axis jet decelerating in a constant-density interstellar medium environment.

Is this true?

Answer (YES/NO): NO